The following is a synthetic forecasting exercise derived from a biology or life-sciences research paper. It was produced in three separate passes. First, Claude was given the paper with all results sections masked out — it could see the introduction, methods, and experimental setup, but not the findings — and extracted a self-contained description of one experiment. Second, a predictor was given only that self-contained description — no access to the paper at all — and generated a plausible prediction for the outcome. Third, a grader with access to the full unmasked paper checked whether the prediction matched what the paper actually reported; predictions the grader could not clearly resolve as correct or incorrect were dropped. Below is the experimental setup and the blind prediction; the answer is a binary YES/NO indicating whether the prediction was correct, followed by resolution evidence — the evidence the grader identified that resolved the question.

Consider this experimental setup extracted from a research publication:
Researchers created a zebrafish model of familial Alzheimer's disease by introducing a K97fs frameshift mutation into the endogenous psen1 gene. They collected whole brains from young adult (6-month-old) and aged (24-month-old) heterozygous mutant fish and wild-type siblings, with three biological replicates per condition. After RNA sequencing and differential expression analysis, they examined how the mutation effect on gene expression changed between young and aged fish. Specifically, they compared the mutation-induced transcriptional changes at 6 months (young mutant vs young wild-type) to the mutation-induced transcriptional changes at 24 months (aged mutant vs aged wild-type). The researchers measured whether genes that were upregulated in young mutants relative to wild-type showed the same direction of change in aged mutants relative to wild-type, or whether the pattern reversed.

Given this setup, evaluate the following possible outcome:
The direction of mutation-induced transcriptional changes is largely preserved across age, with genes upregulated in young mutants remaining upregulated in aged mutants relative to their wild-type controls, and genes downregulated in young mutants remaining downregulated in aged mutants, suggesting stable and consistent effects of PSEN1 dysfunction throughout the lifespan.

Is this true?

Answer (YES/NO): NO